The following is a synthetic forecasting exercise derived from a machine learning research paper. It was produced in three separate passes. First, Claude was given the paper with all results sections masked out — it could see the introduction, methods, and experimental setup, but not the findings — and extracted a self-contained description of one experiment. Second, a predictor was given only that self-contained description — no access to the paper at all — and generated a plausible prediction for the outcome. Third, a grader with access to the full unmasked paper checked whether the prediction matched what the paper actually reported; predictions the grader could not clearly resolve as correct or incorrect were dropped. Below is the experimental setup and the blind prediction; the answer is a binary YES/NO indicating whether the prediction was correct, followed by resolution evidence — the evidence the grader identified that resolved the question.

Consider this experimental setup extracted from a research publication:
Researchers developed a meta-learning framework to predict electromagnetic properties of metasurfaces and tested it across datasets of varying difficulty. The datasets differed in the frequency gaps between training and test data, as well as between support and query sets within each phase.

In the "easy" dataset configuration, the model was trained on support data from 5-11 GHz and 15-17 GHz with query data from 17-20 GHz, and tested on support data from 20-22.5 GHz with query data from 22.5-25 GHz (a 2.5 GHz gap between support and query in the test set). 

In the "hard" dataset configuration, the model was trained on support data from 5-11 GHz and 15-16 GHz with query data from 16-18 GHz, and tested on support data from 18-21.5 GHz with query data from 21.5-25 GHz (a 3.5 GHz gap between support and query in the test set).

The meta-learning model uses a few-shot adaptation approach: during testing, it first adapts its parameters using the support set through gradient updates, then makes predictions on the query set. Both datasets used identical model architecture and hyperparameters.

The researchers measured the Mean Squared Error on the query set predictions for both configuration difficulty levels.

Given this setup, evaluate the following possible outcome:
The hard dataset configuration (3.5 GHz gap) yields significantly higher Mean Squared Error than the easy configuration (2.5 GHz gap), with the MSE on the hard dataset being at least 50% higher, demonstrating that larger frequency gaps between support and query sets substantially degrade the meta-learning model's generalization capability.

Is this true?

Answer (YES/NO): NO